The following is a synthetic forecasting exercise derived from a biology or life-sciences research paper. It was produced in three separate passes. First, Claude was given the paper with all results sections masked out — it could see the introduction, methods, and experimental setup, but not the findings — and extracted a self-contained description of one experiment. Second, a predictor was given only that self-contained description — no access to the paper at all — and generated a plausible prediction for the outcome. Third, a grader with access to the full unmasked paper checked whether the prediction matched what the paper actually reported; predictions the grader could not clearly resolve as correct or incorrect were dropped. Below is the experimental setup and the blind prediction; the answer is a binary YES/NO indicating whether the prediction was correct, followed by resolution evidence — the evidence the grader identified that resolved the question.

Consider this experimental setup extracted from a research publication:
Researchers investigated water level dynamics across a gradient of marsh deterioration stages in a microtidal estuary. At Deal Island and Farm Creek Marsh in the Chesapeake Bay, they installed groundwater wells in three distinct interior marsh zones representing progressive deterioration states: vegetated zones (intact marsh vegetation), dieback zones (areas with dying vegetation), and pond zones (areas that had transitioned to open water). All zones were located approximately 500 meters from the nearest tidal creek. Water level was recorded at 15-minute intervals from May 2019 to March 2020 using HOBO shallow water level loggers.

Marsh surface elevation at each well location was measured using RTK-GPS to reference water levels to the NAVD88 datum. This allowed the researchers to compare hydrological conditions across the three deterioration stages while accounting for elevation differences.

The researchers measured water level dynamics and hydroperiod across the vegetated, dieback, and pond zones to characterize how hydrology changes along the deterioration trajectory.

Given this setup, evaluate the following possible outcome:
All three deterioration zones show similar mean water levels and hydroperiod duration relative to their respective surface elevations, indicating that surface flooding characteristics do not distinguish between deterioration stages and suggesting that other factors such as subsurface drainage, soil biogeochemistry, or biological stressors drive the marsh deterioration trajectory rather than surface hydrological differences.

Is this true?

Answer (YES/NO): NO